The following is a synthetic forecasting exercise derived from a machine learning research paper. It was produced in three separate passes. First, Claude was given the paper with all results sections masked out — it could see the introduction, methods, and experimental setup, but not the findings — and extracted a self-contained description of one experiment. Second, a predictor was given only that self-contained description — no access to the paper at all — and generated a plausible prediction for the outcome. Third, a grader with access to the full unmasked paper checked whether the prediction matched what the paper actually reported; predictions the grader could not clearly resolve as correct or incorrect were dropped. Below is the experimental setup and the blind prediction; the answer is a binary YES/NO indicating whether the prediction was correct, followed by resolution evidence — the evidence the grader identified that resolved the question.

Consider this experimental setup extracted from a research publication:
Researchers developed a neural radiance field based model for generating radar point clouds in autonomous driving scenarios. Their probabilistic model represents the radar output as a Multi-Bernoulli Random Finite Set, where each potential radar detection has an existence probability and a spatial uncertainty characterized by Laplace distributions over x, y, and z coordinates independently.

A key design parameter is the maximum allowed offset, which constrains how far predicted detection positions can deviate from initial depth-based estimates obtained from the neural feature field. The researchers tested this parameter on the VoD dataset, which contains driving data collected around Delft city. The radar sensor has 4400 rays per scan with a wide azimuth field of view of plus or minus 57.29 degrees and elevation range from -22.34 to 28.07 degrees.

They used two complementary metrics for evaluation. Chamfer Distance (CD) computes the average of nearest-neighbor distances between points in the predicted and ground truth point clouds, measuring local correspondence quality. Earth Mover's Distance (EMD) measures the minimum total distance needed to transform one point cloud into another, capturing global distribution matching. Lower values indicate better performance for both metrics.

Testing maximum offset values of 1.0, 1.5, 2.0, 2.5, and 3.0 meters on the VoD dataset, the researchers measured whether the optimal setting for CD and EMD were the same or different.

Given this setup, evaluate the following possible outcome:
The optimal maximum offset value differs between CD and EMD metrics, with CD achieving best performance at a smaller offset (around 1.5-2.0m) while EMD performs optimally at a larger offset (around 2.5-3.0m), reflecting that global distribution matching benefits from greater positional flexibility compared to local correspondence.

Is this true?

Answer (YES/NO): NO